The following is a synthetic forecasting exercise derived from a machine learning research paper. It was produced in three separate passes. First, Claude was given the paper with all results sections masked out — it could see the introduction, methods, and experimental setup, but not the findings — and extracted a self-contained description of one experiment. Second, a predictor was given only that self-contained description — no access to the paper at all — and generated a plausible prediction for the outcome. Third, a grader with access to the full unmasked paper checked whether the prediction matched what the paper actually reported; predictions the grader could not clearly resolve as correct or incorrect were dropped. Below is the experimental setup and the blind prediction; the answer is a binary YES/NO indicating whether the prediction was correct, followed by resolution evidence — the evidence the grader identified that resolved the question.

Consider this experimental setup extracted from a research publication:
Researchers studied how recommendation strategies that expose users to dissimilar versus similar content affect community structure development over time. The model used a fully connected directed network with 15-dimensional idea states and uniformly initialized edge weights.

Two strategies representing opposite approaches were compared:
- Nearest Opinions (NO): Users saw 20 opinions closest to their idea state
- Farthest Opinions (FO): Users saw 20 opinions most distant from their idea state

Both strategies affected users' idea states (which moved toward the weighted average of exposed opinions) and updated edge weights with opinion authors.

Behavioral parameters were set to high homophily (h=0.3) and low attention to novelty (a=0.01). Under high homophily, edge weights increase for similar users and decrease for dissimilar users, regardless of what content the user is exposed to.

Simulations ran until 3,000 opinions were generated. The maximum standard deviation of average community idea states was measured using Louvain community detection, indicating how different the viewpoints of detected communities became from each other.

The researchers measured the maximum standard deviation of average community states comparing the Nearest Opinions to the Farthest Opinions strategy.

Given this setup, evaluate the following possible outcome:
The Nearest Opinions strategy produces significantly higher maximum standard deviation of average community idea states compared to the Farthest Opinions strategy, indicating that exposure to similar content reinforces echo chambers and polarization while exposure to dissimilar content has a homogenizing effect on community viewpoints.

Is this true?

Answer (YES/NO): NO